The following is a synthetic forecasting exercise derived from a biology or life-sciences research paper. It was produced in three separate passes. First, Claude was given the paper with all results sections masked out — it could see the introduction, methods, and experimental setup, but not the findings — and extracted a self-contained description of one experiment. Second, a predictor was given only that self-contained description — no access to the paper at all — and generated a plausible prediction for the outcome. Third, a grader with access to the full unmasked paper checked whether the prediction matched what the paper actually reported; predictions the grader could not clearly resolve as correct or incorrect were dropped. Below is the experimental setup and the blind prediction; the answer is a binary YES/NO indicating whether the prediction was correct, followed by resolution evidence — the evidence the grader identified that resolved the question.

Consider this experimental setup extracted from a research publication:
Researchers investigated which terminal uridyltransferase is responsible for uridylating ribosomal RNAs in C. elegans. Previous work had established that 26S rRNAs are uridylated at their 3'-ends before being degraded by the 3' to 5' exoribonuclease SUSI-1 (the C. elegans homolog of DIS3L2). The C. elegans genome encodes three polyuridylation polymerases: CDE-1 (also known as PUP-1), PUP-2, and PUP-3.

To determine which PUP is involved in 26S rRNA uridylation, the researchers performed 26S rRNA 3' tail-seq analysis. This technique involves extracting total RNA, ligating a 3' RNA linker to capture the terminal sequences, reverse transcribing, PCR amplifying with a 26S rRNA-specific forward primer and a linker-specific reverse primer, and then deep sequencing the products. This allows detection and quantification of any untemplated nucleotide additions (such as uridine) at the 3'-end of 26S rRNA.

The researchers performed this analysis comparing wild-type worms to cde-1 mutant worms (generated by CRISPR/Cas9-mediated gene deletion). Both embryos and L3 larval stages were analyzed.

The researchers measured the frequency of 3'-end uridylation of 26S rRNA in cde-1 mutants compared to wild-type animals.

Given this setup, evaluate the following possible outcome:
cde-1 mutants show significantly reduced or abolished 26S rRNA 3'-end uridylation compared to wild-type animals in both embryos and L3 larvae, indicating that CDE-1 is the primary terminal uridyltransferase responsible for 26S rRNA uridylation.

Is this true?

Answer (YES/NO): NO